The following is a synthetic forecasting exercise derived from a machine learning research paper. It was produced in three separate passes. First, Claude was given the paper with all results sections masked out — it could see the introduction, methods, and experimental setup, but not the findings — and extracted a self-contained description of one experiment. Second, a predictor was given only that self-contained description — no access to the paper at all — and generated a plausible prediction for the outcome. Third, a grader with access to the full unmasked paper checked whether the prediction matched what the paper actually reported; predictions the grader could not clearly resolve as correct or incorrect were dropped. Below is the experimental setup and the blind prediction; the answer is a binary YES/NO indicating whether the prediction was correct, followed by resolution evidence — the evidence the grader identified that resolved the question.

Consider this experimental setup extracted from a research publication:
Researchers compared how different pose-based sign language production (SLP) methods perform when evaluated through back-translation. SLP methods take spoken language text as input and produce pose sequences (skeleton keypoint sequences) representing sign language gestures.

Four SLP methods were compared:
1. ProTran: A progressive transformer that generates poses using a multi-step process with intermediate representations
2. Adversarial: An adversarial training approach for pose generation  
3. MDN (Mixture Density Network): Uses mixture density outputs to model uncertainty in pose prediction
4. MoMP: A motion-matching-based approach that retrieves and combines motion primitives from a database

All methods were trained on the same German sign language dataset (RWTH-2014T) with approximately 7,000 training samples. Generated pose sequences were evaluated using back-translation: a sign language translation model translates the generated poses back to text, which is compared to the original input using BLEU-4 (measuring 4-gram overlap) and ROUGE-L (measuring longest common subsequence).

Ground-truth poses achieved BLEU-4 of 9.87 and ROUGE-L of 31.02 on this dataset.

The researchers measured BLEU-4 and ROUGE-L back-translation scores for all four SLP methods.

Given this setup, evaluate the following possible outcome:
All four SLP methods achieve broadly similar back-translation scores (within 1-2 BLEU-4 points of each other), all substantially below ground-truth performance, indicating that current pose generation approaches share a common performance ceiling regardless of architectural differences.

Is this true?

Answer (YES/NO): NO